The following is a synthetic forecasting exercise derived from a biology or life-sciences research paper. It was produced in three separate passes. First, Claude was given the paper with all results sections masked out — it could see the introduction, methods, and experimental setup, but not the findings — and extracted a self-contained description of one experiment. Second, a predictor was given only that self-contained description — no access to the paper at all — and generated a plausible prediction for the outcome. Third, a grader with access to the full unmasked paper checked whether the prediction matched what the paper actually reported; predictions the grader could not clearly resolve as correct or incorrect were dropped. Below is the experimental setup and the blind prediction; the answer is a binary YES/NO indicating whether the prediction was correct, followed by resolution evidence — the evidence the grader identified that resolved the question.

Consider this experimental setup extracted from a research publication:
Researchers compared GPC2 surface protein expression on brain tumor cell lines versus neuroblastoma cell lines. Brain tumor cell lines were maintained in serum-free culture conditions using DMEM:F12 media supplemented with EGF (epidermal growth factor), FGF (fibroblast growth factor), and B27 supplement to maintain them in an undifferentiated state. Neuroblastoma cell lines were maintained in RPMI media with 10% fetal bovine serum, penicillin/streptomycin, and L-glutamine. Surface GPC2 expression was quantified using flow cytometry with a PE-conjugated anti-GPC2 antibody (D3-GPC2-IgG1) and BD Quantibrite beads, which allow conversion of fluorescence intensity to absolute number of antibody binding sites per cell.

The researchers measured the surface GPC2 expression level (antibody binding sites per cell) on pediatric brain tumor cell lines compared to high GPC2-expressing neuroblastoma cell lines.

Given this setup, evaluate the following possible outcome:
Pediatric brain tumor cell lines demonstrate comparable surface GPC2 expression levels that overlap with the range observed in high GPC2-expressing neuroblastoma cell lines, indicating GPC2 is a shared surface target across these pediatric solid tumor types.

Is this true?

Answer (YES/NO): YES